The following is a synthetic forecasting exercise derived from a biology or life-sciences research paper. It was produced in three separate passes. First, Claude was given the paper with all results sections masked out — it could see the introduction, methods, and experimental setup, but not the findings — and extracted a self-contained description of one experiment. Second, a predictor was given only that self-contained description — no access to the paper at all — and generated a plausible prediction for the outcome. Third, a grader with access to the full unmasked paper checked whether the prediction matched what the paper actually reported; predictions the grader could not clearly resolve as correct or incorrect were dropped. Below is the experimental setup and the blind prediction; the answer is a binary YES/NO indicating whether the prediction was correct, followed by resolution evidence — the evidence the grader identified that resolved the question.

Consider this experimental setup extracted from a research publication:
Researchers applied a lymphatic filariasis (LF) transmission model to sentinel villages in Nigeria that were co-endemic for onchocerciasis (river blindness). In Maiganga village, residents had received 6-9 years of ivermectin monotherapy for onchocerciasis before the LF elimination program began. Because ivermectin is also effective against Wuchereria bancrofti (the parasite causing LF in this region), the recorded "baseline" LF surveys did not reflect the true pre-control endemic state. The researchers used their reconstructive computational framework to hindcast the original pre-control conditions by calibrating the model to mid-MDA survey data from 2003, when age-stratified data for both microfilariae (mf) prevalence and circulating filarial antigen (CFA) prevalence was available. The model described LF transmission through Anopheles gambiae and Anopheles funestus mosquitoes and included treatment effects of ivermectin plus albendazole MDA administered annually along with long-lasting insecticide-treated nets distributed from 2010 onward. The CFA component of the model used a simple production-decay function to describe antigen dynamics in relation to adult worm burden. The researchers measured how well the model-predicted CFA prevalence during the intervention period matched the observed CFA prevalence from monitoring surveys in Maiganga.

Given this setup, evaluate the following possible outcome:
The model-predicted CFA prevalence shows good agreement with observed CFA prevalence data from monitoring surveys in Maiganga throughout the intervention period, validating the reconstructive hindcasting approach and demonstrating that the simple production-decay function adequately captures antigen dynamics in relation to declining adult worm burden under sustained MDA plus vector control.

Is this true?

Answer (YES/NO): NO